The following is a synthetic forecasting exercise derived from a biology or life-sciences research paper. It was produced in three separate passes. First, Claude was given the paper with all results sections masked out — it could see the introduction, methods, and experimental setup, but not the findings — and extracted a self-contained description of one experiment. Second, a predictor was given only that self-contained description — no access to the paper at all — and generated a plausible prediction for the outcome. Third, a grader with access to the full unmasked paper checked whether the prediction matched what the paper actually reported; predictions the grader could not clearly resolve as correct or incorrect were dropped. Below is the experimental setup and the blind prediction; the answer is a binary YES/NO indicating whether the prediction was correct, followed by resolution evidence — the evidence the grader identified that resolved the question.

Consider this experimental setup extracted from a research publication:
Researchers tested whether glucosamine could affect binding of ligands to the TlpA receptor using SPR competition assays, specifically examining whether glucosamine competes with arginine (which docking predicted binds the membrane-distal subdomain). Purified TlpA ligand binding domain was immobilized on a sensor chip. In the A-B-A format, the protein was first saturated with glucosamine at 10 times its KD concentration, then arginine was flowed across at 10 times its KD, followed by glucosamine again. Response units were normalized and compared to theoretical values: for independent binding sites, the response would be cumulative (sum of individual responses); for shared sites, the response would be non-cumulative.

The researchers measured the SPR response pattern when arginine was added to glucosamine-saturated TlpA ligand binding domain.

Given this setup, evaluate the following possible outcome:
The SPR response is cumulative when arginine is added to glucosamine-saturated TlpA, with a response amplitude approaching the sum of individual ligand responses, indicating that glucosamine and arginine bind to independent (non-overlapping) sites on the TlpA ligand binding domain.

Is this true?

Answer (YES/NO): NO